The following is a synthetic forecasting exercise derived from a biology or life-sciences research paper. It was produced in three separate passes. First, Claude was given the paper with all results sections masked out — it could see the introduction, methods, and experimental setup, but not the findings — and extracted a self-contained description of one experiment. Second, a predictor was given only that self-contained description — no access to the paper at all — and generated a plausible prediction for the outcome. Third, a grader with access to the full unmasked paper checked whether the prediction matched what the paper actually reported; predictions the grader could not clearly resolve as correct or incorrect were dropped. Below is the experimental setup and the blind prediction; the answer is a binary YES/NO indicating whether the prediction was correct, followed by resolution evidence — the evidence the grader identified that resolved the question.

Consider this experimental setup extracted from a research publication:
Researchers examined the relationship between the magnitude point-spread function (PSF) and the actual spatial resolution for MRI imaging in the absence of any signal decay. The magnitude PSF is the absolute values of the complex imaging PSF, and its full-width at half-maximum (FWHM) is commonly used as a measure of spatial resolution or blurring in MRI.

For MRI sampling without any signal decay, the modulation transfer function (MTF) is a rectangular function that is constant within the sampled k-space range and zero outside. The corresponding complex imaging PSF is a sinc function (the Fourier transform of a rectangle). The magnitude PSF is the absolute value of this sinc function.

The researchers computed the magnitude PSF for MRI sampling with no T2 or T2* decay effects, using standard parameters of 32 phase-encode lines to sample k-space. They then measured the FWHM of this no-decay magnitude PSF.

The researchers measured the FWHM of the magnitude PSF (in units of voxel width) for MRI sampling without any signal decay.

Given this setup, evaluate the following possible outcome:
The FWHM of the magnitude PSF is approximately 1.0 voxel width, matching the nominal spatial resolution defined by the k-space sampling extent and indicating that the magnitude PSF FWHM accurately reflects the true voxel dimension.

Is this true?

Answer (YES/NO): NO